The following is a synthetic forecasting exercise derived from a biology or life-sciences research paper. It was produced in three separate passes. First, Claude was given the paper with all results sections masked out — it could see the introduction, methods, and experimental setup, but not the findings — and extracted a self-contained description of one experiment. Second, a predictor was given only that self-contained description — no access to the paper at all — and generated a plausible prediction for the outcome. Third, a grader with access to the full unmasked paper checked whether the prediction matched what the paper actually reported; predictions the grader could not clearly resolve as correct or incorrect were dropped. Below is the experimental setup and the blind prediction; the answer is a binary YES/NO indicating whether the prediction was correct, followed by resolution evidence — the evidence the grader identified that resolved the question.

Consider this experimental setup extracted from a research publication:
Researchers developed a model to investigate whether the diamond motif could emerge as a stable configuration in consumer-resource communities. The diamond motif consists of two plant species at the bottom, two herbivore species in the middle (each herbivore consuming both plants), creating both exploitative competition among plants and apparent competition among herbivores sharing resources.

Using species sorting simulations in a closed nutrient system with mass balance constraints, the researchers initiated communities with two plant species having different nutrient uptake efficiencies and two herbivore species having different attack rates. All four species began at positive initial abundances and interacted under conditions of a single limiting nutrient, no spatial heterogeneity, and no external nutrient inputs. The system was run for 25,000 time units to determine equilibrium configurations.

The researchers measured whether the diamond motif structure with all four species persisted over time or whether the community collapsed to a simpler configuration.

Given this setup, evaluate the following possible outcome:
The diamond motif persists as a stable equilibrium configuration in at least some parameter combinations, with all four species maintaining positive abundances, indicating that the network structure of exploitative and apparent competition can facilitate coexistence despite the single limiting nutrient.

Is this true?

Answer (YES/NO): NO